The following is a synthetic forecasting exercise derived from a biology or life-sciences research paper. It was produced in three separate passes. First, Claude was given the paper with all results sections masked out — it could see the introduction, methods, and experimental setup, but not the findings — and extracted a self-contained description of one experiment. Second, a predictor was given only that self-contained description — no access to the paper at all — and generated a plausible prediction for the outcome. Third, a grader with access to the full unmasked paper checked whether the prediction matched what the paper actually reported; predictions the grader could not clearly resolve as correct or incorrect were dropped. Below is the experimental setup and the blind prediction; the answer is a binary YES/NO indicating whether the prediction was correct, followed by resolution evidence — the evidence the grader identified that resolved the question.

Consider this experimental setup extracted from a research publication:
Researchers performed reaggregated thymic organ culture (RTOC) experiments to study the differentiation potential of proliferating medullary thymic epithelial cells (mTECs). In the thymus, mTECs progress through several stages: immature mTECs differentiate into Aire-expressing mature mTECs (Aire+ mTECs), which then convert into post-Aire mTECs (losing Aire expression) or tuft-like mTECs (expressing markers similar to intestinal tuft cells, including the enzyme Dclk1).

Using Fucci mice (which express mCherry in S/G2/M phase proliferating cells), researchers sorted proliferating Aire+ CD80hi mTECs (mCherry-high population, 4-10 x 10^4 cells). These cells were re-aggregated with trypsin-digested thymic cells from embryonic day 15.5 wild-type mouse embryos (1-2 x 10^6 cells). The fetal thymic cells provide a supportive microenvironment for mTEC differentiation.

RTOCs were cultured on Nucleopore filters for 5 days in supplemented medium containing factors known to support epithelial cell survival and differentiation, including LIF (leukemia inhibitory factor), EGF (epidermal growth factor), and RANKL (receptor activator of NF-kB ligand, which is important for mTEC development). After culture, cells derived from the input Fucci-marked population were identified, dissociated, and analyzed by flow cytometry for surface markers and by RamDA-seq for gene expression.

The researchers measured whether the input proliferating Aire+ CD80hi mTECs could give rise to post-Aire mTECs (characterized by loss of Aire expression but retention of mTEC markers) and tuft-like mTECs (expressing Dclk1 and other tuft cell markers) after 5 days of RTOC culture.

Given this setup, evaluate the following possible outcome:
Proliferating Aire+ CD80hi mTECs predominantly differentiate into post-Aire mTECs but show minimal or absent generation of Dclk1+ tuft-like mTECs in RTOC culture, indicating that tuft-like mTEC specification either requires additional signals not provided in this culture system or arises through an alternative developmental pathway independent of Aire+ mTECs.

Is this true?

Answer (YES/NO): NO